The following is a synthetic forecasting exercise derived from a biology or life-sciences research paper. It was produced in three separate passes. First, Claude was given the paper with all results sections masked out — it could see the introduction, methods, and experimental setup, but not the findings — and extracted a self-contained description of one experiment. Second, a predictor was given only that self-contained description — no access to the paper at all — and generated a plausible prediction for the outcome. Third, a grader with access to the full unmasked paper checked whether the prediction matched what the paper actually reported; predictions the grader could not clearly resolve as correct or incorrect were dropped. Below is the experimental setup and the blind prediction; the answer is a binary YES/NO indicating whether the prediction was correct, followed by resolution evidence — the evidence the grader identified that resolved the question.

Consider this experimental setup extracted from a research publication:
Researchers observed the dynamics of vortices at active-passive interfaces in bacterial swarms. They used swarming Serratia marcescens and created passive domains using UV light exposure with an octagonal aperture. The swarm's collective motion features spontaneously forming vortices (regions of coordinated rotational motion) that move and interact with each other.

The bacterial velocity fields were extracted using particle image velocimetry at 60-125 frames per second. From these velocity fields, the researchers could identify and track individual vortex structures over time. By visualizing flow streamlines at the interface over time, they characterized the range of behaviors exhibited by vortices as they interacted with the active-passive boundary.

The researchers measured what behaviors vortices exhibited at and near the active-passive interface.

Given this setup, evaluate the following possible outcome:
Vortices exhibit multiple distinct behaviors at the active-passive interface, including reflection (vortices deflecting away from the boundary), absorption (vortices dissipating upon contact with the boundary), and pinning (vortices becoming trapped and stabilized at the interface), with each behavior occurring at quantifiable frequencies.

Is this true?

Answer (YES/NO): NO